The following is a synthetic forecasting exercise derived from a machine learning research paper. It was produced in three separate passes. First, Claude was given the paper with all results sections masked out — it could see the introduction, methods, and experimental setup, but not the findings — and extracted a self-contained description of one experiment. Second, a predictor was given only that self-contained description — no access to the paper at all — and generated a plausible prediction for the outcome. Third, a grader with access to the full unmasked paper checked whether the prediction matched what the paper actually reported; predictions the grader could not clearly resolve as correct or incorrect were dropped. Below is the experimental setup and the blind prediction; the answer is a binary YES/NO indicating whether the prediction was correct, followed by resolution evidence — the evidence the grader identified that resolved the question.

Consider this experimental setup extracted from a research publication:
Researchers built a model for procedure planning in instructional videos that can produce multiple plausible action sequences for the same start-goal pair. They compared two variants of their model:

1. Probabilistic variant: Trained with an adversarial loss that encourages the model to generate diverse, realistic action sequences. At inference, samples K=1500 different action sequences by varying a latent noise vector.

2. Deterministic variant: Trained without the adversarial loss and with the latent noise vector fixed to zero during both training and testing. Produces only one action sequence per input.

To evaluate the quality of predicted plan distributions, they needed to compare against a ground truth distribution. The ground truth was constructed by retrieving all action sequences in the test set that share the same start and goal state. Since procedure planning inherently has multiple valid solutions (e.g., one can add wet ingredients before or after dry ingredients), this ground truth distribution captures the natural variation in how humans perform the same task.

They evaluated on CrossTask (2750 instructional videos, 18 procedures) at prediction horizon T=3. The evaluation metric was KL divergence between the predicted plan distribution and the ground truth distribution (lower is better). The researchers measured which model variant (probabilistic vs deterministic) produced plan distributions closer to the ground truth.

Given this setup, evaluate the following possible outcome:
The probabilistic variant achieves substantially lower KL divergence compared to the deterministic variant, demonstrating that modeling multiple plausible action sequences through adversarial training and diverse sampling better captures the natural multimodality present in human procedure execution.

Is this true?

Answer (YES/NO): NO